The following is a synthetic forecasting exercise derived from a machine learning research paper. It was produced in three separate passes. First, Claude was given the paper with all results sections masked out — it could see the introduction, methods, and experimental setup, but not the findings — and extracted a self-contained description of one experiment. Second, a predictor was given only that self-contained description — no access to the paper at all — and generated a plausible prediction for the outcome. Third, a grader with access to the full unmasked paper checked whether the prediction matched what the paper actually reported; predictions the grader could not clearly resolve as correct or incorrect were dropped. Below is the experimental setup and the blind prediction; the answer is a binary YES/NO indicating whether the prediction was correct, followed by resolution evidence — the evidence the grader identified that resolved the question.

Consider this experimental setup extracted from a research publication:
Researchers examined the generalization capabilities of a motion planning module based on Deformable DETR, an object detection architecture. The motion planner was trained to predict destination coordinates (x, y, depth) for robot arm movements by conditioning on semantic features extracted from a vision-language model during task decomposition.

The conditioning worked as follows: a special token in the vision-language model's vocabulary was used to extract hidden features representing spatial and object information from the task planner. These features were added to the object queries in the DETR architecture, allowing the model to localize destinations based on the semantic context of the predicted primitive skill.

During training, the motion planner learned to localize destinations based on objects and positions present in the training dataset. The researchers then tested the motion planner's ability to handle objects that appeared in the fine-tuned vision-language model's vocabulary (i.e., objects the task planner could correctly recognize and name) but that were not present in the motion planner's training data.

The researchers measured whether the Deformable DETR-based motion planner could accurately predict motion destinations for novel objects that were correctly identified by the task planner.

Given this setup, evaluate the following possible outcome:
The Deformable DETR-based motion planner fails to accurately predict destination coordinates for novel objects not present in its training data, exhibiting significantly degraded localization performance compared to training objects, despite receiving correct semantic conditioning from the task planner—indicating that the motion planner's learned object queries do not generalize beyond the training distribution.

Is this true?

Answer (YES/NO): YES